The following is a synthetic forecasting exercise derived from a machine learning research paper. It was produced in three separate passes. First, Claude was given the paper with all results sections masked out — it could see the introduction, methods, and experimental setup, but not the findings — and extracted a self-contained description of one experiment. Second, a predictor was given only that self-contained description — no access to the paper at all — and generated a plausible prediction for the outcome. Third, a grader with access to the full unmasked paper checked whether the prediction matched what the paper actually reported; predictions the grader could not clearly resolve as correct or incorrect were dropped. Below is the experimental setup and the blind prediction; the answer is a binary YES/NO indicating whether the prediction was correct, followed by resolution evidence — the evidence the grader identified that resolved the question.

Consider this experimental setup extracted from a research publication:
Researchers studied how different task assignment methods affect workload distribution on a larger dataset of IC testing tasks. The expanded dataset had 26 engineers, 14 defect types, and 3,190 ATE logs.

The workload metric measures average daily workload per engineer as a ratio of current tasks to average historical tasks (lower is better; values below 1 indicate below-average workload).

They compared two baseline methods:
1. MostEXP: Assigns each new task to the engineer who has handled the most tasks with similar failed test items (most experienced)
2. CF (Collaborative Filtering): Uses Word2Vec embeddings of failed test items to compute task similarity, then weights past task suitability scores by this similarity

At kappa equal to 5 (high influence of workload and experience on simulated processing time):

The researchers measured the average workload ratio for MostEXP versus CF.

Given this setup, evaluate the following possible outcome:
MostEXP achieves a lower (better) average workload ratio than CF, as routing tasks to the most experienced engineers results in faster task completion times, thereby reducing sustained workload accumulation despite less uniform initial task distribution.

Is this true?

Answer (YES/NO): NO